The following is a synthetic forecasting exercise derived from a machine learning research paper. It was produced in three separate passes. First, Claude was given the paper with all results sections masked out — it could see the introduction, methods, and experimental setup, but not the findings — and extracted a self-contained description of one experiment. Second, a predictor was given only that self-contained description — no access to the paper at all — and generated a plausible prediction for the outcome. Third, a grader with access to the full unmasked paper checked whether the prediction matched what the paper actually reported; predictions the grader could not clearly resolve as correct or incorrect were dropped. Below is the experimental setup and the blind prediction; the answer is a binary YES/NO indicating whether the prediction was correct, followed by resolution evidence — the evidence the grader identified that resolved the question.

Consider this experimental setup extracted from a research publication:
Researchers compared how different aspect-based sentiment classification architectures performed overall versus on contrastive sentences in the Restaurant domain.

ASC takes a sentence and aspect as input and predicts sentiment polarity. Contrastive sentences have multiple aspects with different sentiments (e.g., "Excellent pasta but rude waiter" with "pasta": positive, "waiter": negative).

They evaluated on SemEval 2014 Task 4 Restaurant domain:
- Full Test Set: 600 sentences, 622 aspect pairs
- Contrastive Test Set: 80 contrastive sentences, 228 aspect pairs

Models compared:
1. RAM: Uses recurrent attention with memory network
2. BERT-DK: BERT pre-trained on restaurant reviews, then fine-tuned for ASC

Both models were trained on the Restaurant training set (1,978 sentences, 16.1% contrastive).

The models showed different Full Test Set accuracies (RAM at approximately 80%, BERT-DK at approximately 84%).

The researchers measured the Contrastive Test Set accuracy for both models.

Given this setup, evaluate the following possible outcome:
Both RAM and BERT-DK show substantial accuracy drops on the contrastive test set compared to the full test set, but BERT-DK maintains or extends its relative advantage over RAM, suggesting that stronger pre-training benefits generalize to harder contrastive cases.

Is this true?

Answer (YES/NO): YES